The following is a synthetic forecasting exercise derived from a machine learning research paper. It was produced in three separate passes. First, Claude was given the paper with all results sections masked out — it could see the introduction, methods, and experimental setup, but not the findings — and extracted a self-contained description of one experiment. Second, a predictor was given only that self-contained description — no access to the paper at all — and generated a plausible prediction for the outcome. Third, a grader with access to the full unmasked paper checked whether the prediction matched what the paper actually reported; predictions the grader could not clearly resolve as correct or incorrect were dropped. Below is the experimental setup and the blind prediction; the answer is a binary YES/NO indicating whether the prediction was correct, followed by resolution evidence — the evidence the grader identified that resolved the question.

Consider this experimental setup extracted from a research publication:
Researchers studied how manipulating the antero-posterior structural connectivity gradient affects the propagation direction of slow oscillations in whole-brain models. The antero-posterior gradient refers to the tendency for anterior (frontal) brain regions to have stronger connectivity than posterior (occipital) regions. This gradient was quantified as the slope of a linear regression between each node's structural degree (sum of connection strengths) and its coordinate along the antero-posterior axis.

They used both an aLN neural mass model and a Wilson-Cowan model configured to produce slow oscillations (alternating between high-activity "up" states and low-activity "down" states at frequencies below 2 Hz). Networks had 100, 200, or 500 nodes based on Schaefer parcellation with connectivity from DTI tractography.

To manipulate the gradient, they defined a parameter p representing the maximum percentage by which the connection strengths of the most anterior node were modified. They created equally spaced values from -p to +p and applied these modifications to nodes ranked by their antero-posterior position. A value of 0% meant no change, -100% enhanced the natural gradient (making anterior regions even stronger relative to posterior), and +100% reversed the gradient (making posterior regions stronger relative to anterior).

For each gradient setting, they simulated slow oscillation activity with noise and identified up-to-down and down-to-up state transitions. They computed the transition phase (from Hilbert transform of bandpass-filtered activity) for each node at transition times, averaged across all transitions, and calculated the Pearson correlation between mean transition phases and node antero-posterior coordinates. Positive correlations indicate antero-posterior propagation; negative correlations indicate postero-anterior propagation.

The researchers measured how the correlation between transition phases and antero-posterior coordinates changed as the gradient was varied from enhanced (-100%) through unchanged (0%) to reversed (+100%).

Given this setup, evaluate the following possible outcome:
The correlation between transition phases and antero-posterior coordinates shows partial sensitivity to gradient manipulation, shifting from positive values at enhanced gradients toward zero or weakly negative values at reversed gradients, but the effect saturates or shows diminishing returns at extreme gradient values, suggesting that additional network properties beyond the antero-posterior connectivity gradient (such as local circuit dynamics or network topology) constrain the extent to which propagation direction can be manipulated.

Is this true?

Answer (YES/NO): NO